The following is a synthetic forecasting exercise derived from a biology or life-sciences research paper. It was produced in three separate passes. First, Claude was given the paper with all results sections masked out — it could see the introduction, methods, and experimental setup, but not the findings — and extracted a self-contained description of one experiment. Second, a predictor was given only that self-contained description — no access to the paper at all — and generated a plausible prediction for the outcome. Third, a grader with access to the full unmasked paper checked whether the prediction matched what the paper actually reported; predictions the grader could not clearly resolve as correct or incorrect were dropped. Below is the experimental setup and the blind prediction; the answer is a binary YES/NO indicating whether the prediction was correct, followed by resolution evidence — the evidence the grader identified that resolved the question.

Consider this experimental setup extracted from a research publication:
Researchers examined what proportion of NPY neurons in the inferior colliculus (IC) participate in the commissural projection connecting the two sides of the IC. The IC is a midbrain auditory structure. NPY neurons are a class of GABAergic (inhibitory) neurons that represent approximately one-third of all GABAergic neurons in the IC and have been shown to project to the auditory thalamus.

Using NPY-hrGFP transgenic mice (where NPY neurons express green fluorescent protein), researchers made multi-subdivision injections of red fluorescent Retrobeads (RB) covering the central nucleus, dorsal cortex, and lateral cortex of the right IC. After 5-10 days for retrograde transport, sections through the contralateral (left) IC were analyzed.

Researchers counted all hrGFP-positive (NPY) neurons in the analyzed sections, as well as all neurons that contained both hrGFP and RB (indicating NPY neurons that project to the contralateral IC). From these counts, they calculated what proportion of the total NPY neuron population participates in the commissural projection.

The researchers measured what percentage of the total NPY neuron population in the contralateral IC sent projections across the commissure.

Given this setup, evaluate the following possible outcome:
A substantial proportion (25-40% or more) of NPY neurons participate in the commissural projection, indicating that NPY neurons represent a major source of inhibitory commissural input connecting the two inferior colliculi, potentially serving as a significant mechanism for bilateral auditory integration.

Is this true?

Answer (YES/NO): NO